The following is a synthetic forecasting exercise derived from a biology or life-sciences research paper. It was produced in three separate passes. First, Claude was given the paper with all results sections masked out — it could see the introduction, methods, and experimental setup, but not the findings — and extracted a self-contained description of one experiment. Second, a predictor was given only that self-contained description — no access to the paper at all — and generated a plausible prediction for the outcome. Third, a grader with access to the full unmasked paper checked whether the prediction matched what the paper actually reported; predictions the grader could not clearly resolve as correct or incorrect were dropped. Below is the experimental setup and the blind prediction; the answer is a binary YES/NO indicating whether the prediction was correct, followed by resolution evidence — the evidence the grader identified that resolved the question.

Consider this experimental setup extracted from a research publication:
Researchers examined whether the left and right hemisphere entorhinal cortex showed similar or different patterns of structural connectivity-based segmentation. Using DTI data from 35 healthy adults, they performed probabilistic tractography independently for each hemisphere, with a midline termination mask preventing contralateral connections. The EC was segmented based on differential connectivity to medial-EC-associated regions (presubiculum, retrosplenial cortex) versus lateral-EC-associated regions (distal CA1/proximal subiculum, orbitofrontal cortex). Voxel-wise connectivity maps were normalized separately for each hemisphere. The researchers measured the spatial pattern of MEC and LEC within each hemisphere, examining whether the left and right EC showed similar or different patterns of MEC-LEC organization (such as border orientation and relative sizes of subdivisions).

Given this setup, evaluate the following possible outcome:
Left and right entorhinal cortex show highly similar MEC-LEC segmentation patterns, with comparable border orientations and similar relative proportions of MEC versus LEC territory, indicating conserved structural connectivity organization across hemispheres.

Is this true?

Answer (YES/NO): NO